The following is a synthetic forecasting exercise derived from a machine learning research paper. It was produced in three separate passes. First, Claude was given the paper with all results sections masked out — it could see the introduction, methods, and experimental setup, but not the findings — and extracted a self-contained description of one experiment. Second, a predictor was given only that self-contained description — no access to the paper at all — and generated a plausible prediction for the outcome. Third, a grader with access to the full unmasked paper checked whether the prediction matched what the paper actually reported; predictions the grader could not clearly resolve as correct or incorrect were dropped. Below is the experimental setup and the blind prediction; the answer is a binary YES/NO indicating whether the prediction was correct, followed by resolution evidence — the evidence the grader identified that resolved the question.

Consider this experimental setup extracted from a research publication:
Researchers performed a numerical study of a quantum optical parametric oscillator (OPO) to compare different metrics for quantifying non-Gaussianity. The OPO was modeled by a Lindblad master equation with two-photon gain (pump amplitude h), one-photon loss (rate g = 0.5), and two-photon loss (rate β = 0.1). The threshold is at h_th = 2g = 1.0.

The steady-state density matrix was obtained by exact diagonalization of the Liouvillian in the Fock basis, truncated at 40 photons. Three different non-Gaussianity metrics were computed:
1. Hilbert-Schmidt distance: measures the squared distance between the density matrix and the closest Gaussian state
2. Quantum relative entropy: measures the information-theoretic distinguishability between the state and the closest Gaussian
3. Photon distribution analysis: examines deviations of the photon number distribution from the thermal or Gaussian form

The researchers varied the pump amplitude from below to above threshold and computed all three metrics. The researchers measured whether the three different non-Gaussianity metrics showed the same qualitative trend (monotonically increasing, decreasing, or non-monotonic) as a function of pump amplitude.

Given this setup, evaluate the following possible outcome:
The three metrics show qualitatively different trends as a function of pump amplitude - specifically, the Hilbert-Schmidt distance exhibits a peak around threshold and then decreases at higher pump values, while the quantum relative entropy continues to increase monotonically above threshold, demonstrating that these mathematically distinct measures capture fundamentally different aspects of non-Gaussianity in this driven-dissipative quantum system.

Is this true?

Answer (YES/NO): NO